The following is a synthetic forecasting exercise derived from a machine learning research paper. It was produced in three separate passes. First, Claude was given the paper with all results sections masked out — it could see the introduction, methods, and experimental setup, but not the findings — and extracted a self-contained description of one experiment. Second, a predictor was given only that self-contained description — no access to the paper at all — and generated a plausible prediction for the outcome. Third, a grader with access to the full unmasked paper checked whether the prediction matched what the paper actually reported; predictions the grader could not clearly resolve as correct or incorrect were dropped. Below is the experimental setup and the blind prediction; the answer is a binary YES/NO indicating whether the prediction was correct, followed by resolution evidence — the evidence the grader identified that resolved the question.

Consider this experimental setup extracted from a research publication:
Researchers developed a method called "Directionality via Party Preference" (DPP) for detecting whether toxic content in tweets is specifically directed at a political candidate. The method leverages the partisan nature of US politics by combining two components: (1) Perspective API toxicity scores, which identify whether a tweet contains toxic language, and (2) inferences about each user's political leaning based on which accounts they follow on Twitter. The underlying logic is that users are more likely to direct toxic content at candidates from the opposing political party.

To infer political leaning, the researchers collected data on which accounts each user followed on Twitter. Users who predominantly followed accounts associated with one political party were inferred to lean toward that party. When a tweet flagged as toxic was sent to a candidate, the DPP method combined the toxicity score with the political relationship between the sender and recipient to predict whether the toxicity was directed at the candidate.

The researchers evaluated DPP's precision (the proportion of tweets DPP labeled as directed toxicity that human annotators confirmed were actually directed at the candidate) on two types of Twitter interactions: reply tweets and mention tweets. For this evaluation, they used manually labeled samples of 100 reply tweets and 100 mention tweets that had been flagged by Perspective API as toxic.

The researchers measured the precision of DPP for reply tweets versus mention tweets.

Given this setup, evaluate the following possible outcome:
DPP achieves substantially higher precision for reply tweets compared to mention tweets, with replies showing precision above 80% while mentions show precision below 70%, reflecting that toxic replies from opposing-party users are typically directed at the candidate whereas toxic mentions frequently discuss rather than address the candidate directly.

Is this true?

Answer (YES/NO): YES